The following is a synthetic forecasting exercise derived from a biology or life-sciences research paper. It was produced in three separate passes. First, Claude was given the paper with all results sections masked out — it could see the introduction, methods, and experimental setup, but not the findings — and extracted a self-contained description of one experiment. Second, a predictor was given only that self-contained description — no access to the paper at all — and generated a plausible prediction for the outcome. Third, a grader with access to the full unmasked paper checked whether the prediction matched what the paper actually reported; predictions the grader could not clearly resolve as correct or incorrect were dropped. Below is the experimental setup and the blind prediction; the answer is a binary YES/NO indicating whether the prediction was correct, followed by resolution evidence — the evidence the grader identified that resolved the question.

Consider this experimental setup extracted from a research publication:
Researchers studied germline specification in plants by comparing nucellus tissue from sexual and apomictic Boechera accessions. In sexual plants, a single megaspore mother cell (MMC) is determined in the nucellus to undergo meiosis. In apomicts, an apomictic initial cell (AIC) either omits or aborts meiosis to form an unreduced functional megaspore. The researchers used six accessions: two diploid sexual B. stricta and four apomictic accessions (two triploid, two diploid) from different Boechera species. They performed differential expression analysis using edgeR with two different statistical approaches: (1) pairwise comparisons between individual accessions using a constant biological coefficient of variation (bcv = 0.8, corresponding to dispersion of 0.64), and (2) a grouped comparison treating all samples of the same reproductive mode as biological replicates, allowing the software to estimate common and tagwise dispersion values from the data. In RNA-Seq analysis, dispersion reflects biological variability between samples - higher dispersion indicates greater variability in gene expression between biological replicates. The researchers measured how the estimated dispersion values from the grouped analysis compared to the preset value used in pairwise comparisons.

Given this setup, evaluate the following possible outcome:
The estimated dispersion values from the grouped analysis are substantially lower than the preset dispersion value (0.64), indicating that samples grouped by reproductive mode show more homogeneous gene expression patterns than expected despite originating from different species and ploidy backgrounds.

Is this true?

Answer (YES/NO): NO